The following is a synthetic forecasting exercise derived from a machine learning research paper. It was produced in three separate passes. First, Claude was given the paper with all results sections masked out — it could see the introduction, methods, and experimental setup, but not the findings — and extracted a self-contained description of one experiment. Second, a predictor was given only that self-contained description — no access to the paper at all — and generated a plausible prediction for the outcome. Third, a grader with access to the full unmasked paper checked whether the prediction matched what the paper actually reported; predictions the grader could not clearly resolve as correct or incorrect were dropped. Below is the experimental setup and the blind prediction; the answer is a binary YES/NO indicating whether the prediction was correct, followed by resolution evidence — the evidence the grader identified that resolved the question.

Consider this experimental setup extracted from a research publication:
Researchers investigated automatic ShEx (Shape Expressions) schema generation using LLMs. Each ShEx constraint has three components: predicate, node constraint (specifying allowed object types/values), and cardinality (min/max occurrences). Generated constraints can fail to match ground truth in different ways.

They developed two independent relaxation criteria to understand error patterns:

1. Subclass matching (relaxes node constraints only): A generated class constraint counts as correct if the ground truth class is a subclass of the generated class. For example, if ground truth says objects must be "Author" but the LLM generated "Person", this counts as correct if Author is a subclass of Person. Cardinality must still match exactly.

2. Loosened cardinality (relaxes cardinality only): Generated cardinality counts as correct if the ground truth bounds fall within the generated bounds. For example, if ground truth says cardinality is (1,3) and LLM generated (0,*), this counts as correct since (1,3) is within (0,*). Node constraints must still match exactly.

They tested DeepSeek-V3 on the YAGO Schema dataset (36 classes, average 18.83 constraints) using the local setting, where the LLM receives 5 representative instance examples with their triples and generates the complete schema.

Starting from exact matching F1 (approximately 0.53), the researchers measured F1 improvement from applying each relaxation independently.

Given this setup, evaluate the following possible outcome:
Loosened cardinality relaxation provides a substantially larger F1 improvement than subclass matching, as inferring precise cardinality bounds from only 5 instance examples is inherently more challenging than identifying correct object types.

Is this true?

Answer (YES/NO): YES